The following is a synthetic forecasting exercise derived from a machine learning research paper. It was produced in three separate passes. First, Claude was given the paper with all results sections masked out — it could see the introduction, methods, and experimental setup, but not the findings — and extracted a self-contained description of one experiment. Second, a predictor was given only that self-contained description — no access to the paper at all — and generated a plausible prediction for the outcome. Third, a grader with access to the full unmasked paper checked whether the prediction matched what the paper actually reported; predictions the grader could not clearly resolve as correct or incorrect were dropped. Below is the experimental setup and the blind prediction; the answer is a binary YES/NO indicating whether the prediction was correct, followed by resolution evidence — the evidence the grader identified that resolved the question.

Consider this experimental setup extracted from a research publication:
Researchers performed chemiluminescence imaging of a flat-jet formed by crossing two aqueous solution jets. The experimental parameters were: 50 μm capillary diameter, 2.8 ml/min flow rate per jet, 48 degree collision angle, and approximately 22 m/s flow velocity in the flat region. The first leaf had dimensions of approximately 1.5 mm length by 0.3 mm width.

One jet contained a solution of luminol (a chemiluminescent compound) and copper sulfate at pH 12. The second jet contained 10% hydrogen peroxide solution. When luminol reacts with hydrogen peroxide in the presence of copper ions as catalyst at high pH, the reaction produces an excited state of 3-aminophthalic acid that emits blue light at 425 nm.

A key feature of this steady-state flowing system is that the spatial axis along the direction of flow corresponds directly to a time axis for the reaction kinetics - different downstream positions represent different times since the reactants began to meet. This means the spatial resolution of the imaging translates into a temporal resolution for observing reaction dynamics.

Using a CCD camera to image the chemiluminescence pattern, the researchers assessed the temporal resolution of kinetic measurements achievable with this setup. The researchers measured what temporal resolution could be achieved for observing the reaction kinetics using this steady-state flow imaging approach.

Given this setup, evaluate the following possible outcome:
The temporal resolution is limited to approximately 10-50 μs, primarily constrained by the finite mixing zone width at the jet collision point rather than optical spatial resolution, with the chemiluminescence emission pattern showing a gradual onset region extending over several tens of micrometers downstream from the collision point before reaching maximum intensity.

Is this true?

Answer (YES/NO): NO